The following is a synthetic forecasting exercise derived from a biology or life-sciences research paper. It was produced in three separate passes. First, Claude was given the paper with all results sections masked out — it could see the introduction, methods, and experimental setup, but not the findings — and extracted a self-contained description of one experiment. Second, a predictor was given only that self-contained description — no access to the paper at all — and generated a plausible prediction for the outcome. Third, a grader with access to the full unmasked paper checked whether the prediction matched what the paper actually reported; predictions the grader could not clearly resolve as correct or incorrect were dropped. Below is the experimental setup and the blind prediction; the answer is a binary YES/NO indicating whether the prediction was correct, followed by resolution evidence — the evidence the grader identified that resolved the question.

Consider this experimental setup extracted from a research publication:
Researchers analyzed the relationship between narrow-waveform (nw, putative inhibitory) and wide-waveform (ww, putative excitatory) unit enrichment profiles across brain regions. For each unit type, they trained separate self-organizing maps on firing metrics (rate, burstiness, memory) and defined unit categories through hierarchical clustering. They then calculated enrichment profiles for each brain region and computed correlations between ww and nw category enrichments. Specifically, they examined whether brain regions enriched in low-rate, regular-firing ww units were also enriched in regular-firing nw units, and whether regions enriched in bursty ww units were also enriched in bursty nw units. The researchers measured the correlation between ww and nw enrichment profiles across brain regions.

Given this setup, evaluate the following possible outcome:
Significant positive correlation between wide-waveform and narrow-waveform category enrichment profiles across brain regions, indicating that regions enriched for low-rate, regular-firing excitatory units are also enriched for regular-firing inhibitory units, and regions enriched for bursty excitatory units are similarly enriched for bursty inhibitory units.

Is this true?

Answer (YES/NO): YES